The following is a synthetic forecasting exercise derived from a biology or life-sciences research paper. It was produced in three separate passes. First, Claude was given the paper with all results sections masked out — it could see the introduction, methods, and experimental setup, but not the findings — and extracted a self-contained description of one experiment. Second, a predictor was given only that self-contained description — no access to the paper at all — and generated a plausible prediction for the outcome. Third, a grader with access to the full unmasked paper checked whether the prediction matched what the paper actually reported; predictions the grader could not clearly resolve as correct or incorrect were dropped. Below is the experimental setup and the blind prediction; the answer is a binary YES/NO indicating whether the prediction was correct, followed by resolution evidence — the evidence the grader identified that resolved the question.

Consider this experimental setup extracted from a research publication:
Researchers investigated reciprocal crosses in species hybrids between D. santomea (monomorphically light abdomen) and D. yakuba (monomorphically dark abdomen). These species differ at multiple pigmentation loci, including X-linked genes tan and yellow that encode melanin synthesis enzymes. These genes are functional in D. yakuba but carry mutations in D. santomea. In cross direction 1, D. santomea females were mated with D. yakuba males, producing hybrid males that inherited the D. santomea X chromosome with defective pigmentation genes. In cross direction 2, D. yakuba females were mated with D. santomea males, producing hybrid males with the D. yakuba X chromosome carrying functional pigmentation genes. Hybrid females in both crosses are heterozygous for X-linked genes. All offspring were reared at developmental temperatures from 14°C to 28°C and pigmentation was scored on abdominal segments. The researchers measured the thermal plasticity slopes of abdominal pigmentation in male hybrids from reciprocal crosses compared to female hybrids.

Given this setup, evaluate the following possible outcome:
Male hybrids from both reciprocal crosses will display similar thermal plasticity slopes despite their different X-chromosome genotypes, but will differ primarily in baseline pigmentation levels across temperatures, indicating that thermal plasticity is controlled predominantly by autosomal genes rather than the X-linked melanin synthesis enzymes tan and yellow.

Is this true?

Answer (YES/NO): NO